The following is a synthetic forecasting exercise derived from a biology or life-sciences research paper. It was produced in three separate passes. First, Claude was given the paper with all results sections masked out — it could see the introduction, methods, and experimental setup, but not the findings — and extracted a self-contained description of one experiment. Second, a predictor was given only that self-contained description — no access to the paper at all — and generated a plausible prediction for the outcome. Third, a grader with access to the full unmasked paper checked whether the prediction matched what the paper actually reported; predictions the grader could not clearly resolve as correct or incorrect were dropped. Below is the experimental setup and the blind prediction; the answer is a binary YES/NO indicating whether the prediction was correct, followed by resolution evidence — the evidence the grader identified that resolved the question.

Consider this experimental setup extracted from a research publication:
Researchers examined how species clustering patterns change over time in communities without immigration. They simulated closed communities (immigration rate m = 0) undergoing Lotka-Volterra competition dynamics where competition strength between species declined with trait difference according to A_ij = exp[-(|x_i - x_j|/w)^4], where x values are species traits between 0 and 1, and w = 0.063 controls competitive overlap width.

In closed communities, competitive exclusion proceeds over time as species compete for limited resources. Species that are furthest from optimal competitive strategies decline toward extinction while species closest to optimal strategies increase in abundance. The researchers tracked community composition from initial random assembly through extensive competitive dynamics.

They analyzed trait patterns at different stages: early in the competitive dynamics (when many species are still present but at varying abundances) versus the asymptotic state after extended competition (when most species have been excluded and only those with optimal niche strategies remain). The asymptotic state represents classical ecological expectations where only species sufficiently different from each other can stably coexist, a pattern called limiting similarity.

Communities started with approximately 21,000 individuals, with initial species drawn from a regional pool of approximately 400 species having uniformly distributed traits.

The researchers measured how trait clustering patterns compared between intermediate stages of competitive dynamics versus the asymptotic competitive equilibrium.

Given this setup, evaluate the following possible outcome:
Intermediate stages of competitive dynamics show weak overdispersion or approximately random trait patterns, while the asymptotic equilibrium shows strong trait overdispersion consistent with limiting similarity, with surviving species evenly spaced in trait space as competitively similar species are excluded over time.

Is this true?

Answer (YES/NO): NO